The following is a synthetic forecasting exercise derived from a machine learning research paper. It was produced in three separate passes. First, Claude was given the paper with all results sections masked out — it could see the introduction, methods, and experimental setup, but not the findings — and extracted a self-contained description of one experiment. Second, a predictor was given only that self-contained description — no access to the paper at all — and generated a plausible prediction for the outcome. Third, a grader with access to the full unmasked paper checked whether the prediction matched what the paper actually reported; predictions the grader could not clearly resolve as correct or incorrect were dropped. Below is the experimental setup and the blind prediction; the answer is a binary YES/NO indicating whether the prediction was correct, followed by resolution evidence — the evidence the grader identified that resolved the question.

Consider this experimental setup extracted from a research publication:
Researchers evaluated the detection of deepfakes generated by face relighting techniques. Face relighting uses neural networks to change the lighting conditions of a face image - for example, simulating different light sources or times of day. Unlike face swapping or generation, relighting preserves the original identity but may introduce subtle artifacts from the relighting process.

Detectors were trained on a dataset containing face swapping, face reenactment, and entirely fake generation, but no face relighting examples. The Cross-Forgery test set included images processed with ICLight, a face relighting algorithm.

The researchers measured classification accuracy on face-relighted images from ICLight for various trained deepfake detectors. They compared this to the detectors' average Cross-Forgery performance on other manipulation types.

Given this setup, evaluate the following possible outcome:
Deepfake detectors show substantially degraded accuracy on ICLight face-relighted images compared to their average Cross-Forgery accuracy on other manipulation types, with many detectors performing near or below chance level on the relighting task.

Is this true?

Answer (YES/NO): NO